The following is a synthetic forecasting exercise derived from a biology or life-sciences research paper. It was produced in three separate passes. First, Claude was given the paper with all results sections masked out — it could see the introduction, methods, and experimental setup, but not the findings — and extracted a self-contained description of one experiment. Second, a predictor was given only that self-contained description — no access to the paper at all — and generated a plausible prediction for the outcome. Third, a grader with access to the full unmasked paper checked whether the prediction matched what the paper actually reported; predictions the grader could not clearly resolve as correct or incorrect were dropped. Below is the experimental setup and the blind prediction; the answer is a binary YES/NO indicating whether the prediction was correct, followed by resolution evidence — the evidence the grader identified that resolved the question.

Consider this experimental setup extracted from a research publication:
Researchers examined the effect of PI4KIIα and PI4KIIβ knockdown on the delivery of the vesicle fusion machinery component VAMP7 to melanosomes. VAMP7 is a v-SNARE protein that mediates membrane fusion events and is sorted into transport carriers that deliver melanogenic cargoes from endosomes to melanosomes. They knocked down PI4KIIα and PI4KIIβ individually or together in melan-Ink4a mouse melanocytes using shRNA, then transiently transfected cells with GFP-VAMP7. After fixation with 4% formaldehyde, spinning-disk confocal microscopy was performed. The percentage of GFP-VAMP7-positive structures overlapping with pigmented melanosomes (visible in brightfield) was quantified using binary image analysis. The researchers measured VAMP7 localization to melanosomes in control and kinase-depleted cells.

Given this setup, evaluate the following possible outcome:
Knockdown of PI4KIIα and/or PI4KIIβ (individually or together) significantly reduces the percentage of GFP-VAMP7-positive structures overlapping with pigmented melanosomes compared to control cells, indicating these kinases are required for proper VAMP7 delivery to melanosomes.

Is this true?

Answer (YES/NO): YES